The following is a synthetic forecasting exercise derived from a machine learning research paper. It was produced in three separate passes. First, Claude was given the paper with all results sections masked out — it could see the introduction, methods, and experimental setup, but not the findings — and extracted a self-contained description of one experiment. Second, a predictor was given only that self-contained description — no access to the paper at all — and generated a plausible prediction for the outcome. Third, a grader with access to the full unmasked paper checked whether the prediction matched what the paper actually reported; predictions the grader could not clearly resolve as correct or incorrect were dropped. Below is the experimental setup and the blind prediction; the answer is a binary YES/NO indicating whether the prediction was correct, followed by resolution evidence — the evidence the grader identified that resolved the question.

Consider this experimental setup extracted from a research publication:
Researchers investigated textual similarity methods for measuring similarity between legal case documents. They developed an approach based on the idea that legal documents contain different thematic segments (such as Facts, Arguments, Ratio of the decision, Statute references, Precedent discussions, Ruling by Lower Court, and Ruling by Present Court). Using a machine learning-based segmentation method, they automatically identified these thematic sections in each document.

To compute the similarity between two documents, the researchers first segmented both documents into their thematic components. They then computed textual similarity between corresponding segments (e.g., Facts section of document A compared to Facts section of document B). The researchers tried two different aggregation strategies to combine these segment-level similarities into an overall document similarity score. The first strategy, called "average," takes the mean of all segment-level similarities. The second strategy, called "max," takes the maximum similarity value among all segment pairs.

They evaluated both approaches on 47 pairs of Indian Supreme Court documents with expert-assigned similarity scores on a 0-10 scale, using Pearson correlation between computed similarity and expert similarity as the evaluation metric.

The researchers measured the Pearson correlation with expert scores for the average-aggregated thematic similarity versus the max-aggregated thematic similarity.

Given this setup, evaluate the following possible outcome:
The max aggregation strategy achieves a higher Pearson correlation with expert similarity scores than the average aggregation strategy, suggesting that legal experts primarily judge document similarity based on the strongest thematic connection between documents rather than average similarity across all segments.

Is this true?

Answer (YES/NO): YES